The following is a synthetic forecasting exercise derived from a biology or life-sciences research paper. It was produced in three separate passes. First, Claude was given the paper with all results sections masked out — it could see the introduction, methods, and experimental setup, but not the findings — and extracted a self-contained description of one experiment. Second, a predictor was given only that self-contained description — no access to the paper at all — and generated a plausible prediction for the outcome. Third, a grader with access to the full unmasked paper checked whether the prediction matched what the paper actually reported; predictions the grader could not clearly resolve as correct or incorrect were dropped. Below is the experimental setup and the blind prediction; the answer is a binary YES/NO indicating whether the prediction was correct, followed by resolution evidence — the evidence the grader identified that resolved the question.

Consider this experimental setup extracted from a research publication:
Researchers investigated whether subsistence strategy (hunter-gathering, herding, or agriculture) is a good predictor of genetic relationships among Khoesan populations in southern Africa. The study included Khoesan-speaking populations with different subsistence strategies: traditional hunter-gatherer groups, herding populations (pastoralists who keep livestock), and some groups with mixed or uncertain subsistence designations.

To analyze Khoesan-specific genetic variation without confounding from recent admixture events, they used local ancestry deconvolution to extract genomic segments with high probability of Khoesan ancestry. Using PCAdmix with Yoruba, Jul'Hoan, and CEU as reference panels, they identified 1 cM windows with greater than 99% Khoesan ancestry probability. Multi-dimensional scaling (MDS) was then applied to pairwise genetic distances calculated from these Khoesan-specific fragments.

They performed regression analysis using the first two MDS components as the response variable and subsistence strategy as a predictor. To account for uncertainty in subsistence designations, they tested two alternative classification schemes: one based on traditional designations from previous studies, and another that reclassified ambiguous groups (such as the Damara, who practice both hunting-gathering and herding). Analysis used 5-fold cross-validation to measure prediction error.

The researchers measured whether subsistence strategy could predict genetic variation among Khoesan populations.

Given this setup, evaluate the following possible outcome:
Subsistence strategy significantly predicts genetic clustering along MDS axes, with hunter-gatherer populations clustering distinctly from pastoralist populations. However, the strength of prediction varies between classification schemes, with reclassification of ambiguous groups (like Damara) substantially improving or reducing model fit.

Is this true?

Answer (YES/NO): NO